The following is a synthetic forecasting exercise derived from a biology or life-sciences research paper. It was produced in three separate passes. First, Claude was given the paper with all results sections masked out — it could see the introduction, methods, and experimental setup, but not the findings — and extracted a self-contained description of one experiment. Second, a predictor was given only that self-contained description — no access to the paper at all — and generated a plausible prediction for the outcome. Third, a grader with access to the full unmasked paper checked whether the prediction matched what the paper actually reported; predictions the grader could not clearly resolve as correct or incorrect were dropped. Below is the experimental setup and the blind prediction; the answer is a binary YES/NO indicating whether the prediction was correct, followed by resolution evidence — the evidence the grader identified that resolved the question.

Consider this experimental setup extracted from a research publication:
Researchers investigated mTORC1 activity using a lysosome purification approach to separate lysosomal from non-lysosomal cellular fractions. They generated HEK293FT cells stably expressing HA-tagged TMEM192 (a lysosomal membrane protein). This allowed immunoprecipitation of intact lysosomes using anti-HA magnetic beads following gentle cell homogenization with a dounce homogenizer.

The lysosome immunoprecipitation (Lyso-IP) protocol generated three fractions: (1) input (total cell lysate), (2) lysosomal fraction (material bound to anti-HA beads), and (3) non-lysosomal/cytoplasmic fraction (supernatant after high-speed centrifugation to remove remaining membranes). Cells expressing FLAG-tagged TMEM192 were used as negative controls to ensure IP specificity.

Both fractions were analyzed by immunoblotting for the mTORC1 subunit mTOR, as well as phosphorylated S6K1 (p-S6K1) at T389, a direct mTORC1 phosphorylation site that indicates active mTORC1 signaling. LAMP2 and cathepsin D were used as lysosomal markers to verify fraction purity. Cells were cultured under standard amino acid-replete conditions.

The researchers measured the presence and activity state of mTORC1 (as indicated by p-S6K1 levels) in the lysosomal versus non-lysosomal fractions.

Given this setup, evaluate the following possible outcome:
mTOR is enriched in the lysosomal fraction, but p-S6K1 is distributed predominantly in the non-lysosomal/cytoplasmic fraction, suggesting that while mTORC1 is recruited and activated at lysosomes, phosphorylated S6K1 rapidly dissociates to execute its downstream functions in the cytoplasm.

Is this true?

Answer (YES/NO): NO